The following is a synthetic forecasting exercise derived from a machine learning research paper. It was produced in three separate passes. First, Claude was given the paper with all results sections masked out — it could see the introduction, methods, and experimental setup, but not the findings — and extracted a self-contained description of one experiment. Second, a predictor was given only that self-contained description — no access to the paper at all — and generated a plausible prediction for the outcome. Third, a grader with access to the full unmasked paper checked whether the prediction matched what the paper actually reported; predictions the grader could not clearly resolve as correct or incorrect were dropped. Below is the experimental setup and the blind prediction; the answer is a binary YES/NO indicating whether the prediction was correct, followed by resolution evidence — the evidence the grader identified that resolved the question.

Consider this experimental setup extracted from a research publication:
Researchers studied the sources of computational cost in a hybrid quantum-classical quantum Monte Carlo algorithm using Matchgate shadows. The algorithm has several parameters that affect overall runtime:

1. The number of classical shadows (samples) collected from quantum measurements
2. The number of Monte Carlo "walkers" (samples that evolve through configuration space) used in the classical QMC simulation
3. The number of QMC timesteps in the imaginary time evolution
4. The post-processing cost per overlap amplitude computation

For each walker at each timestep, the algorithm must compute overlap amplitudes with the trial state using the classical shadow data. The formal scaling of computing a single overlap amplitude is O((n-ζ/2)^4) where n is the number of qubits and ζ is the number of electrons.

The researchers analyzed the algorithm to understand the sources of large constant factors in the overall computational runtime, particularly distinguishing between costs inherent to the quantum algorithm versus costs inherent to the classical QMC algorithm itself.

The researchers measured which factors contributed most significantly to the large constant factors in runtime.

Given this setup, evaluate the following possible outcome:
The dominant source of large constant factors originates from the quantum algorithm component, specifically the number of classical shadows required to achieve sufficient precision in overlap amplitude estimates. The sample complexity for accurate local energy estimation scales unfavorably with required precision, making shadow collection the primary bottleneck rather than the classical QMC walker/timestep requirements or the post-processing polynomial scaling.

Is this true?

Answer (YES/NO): NO